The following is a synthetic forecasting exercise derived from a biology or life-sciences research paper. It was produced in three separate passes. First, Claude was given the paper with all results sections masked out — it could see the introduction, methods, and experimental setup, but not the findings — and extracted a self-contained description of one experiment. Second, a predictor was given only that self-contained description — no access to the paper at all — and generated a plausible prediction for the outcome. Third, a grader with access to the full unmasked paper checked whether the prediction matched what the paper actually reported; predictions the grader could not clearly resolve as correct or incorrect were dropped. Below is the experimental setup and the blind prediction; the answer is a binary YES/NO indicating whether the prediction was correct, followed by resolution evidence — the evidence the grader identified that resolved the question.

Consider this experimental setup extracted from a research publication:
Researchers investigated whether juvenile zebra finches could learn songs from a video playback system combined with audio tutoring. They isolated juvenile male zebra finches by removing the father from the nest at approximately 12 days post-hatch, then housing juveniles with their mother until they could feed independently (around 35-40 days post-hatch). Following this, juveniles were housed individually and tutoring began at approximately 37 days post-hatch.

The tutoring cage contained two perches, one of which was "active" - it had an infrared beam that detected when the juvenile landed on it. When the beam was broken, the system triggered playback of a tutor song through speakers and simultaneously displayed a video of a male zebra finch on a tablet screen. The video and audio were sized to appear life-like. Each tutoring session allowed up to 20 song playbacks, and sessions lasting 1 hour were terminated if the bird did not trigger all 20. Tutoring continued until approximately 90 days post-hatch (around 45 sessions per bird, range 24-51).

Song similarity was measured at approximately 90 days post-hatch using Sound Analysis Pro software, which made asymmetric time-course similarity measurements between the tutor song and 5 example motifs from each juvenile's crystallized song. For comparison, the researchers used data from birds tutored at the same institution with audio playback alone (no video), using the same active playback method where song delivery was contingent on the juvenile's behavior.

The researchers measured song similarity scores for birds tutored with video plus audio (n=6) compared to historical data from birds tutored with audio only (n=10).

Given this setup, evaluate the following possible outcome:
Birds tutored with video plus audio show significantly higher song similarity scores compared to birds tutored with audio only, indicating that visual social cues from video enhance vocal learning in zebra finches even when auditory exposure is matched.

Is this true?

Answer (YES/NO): NO